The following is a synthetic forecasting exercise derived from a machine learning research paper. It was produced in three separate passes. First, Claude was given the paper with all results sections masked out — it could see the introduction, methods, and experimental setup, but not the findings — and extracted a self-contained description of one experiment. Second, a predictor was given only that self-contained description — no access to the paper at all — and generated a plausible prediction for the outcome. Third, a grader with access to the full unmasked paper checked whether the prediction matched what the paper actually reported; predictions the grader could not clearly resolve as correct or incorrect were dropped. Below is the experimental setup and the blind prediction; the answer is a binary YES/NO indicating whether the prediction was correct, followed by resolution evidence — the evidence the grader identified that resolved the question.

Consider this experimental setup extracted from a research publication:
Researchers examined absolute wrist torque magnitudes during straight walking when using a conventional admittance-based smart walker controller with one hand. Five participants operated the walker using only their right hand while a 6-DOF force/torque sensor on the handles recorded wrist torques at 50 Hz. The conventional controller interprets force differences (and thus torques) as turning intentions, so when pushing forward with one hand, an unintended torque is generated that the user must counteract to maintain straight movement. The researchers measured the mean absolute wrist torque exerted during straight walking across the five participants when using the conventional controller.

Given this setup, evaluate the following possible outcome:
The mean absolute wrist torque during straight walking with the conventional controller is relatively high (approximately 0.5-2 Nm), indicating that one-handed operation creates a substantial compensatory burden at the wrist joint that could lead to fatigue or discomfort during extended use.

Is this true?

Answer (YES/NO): NO